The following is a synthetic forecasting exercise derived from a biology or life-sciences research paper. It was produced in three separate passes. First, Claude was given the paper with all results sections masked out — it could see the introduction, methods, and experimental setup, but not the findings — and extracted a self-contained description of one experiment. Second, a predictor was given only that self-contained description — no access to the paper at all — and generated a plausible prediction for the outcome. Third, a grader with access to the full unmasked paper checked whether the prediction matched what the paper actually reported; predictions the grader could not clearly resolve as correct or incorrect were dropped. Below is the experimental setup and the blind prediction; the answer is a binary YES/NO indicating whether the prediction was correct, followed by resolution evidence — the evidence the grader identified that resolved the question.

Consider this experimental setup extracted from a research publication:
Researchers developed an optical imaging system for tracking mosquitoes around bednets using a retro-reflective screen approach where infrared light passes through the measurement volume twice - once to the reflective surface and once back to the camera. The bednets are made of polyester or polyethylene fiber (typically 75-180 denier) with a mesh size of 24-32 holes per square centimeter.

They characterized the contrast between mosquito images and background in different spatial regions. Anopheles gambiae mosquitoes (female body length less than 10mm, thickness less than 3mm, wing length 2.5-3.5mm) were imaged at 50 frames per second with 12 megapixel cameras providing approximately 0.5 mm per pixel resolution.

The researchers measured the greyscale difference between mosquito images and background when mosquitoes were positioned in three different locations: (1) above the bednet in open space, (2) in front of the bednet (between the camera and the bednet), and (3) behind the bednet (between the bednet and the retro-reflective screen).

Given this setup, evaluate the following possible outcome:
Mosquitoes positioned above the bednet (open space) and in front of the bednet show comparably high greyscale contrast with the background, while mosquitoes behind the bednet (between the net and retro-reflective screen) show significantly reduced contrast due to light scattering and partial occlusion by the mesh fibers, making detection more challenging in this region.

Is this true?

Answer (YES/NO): NO